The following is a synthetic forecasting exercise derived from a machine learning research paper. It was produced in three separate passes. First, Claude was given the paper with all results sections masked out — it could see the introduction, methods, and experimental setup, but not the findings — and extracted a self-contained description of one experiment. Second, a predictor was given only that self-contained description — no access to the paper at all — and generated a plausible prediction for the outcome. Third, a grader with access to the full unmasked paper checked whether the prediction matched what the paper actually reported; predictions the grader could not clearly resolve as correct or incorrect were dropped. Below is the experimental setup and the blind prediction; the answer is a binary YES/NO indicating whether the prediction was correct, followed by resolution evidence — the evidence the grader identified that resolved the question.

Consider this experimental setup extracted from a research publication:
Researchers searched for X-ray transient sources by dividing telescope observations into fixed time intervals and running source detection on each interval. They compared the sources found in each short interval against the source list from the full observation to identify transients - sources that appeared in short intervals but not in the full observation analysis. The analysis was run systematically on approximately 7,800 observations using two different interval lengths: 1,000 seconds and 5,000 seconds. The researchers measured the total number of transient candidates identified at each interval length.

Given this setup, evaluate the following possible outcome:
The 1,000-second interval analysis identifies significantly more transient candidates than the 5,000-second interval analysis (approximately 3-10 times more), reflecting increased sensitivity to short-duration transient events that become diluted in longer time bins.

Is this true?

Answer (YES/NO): NO